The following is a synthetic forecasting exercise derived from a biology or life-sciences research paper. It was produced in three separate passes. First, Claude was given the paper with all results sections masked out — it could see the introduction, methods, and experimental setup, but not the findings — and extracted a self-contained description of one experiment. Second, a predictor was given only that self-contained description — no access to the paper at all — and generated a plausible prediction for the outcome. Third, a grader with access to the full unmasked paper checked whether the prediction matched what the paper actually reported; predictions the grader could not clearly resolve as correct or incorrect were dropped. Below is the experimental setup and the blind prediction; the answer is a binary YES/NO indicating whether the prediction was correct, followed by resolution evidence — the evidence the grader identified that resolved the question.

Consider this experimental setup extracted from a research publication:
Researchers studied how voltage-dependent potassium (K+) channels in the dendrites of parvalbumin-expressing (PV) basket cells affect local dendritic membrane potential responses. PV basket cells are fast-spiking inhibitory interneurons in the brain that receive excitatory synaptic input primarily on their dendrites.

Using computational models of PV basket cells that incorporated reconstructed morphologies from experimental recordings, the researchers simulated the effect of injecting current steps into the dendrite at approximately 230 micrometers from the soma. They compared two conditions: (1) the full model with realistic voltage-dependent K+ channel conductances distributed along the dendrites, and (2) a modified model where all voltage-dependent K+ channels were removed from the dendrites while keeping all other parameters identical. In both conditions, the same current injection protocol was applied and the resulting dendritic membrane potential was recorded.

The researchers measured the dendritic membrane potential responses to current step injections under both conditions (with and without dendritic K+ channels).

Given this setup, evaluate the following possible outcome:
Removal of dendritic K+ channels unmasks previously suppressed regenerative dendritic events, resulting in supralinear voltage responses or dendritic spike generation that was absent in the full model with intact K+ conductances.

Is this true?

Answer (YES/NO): NO